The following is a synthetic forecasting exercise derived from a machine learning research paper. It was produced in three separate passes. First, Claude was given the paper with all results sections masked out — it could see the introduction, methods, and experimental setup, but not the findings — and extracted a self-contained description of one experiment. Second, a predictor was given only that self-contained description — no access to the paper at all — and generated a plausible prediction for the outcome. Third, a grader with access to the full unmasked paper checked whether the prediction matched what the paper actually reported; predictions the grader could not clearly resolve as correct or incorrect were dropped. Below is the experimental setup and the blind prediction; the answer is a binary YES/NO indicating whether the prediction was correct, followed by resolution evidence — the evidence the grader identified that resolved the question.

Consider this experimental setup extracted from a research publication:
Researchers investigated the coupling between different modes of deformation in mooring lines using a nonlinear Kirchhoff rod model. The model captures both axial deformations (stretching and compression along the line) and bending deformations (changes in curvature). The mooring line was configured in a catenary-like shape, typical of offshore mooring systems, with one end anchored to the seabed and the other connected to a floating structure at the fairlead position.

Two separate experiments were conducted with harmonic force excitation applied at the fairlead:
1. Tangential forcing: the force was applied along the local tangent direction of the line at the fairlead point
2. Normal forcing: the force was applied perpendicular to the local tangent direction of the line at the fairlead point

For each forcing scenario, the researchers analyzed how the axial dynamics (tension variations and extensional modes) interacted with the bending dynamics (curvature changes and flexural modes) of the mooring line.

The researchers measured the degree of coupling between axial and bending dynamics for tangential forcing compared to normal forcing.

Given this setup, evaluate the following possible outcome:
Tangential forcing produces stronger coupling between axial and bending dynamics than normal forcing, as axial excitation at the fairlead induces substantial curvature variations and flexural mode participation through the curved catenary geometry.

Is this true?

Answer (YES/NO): YES